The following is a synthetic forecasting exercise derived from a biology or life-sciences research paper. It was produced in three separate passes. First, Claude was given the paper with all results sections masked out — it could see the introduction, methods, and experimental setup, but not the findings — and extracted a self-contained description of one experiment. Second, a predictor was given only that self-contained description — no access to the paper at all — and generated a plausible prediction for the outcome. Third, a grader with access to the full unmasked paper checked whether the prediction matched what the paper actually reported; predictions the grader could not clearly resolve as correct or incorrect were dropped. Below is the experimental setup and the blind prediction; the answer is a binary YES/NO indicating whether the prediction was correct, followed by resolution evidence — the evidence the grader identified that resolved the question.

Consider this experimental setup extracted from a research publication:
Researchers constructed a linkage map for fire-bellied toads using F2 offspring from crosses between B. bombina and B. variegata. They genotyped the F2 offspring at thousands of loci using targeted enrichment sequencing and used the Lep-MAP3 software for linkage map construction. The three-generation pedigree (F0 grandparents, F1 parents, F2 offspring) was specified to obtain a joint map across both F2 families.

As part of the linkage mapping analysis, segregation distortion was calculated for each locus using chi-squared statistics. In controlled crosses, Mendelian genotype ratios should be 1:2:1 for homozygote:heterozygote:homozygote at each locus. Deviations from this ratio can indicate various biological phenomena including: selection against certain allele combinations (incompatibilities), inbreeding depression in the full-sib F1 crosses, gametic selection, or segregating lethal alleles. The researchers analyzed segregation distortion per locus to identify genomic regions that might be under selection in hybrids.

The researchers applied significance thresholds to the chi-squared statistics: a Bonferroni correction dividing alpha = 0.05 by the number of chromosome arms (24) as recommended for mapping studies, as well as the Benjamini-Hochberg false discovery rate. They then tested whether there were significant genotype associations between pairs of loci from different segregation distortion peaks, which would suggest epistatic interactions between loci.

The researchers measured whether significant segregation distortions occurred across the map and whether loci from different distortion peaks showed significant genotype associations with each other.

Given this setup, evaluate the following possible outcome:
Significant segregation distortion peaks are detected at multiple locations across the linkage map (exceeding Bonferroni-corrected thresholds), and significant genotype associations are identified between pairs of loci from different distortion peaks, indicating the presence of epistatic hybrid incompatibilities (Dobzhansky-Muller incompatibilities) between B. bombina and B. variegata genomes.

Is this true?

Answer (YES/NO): NO